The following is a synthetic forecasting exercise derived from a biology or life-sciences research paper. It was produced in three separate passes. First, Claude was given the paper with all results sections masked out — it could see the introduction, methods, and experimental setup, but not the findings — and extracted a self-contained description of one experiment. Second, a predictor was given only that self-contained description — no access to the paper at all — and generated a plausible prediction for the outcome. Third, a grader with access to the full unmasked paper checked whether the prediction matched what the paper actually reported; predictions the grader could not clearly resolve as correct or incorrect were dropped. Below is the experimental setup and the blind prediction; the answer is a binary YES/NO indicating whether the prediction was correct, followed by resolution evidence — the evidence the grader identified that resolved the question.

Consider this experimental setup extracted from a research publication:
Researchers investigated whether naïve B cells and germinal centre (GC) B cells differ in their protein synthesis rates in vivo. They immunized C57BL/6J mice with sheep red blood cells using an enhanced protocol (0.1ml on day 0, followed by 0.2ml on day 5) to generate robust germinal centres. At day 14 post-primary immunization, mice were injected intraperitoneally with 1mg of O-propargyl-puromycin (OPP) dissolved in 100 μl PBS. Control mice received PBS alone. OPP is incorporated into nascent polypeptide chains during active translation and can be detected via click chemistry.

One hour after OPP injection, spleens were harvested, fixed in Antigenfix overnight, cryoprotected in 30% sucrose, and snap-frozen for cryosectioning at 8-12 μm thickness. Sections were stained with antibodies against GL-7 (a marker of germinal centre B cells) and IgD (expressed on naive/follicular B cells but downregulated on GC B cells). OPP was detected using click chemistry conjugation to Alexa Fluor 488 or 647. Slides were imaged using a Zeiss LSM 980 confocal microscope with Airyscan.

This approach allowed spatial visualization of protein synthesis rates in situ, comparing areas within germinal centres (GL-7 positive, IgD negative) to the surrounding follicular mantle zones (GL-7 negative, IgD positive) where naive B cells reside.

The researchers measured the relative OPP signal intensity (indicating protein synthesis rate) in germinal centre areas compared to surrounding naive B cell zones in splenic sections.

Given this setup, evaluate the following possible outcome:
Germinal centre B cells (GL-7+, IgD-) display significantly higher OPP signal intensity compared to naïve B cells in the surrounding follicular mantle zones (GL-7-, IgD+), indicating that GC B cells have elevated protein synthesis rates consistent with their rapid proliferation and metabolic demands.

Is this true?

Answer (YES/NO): YES